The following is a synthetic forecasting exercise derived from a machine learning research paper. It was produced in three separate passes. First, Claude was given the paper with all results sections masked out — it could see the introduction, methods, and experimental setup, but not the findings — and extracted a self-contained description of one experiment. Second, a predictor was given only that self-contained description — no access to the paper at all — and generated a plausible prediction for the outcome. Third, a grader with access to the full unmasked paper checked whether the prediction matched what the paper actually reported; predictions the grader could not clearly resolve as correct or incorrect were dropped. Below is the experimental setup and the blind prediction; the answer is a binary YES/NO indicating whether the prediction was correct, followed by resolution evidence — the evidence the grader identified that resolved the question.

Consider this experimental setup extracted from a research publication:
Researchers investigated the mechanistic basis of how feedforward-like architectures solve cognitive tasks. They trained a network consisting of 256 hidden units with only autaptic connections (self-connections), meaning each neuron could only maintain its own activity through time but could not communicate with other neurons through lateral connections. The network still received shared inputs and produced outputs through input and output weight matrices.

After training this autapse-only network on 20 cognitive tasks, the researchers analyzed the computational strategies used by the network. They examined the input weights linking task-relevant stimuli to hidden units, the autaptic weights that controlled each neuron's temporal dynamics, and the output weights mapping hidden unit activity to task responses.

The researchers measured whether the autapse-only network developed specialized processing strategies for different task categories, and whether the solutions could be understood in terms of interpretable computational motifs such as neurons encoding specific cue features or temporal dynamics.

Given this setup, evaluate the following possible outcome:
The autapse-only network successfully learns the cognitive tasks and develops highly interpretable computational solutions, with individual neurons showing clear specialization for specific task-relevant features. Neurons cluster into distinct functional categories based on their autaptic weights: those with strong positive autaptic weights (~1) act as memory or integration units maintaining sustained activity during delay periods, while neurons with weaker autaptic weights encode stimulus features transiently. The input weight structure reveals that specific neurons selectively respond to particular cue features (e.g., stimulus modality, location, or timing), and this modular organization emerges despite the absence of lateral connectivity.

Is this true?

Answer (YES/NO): NO